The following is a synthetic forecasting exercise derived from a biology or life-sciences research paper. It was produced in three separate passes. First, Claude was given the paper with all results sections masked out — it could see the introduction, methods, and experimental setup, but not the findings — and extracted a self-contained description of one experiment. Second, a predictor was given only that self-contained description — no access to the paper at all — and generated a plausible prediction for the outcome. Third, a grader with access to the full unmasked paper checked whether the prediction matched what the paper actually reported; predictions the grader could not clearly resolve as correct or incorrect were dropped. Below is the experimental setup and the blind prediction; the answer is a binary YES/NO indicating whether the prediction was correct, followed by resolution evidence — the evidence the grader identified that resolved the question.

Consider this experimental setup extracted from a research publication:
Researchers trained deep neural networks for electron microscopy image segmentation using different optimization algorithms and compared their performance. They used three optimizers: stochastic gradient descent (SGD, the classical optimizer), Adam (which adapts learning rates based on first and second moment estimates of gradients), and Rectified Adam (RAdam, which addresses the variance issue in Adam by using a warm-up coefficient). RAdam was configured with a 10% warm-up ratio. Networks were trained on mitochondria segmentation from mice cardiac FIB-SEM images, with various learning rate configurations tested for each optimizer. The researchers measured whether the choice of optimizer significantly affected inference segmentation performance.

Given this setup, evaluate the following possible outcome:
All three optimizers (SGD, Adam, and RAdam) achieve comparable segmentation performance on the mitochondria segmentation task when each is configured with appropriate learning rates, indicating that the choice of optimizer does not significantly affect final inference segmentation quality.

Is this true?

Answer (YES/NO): NO